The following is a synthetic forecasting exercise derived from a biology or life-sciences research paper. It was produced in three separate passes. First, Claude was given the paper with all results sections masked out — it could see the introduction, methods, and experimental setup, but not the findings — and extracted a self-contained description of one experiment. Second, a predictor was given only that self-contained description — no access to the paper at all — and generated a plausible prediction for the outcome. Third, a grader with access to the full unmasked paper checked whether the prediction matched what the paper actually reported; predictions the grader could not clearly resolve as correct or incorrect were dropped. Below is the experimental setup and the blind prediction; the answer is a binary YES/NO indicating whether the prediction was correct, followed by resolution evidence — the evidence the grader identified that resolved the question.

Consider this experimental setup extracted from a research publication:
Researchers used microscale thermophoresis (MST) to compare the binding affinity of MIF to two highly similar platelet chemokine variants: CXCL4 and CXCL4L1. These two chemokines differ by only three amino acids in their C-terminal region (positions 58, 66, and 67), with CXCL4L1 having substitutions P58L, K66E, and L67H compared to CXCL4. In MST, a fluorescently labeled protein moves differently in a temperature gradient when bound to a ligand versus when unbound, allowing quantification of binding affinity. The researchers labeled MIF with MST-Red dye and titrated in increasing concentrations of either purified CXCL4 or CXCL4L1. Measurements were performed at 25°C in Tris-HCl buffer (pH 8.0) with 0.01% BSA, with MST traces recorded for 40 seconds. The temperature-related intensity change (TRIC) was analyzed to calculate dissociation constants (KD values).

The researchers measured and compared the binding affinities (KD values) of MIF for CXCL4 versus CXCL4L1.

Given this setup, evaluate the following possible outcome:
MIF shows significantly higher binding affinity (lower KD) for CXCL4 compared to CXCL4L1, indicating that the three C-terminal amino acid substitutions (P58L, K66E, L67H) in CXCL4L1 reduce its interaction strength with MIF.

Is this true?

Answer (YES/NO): NO